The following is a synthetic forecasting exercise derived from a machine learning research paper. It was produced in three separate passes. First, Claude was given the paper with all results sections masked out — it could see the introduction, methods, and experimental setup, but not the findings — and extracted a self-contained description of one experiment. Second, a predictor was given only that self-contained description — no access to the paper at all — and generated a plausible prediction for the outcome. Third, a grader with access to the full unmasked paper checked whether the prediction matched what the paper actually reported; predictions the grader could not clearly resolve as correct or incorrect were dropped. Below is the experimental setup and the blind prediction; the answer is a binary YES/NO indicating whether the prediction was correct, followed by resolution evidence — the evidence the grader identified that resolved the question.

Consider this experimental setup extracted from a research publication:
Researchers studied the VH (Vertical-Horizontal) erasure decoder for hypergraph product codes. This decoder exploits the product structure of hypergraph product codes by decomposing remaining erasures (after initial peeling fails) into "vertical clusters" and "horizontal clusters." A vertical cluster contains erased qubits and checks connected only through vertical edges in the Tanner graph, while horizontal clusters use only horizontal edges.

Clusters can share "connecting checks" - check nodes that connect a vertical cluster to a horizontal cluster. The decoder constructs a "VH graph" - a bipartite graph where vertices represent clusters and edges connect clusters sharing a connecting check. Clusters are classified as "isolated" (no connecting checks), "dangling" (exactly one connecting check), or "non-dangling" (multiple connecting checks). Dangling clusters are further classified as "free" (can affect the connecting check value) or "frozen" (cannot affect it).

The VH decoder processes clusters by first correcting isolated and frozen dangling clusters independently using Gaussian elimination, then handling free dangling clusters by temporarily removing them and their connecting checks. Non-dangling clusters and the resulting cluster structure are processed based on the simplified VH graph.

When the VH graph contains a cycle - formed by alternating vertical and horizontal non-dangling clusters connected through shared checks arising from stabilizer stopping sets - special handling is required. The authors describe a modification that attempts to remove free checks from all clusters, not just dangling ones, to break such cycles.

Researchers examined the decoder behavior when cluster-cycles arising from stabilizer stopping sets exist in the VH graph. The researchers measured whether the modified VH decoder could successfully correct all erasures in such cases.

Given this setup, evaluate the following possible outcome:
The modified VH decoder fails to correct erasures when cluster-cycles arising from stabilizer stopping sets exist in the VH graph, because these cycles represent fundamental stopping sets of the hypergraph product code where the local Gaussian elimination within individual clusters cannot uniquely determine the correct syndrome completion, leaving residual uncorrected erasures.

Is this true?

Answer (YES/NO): YES